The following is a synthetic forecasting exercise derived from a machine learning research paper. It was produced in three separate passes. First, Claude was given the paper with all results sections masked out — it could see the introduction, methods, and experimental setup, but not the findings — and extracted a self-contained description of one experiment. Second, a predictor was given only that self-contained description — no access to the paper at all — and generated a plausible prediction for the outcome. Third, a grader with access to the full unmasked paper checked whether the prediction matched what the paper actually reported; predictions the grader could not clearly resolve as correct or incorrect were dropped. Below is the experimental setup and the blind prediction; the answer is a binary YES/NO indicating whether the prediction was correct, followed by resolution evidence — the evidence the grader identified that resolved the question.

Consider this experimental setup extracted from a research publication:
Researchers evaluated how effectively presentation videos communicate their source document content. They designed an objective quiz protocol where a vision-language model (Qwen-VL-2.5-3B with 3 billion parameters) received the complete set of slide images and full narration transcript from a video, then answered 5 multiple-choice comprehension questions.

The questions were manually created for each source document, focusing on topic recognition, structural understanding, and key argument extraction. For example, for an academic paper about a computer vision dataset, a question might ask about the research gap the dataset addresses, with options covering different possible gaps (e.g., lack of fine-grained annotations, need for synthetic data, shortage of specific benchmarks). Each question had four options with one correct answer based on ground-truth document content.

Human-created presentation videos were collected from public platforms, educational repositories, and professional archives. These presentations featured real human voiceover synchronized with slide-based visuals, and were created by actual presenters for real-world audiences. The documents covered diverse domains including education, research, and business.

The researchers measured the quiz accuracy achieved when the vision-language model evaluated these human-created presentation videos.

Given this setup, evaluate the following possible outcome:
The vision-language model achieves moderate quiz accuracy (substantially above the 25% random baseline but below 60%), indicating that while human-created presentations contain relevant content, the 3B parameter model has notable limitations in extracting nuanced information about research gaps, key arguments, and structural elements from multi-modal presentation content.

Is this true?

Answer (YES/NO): YES